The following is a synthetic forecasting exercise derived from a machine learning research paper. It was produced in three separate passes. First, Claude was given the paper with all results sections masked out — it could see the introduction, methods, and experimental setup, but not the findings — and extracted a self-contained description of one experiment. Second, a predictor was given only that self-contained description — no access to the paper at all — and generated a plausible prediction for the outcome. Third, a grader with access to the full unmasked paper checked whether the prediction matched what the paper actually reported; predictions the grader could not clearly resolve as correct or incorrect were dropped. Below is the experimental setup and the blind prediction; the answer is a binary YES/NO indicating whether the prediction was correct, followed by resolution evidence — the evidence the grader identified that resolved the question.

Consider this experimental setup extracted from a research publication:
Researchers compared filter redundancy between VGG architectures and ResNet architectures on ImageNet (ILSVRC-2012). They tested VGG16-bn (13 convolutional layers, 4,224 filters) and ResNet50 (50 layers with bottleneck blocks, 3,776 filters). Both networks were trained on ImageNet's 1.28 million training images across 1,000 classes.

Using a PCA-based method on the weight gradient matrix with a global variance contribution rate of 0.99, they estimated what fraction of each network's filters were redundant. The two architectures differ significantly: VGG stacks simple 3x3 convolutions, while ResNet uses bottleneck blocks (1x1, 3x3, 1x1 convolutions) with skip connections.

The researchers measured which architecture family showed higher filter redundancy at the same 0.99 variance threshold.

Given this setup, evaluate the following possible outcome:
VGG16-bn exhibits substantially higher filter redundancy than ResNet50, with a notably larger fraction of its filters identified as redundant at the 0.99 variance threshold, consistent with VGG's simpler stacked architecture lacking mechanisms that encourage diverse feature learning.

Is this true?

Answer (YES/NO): NO